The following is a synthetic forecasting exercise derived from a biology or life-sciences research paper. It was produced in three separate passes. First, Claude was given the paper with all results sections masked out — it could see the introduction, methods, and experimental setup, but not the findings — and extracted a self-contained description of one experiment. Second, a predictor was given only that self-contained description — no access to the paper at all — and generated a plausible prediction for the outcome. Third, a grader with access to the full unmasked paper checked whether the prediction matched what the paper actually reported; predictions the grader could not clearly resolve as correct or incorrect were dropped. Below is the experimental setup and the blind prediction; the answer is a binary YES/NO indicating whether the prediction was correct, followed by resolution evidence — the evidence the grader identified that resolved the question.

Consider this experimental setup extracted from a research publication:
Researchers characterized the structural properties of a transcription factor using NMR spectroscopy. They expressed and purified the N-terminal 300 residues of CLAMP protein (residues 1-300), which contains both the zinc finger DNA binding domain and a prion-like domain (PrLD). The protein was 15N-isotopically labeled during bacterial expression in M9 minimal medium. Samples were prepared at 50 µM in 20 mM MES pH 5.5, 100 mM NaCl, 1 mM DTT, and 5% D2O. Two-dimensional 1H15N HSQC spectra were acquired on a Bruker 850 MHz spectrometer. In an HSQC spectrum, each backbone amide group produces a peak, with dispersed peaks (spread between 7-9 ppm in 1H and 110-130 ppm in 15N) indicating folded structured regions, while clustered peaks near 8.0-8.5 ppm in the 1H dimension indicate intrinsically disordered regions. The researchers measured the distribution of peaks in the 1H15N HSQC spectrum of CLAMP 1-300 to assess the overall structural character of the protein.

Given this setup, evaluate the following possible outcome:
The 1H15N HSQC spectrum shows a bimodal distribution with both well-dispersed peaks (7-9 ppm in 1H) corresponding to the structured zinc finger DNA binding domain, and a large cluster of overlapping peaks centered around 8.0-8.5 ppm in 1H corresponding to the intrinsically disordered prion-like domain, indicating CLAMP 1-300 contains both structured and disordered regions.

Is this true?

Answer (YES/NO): NO